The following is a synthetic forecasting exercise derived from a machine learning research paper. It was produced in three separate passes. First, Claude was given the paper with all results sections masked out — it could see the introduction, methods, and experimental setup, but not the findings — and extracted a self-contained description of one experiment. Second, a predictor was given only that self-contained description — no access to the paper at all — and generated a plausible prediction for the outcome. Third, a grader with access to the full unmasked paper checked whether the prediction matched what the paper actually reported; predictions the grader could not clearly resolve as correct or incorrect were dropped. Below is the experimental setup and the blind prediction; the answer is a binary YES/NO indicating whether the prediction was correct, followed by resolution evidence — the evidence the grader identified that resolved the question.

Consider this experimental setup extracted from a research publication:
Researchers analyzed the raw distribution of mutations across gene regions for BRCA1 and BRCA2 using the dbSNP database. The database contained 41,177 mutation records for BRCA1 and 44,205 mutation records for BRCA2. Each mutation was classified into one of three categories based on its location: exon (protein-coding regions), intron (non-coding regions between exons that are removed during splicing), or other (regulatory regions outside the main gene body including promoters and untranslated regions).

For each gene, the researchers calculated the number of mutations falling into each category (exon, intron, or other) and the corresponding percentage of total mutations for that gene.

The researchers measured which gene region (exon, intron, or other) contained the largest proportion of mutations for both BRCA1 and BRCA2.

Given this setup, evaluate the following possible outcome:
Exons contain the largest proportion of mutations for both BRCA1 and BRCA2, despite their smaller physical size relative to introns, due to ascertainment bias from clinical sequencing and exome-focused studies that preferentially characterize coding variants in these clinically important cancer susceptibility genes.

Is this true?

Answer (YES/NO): NO